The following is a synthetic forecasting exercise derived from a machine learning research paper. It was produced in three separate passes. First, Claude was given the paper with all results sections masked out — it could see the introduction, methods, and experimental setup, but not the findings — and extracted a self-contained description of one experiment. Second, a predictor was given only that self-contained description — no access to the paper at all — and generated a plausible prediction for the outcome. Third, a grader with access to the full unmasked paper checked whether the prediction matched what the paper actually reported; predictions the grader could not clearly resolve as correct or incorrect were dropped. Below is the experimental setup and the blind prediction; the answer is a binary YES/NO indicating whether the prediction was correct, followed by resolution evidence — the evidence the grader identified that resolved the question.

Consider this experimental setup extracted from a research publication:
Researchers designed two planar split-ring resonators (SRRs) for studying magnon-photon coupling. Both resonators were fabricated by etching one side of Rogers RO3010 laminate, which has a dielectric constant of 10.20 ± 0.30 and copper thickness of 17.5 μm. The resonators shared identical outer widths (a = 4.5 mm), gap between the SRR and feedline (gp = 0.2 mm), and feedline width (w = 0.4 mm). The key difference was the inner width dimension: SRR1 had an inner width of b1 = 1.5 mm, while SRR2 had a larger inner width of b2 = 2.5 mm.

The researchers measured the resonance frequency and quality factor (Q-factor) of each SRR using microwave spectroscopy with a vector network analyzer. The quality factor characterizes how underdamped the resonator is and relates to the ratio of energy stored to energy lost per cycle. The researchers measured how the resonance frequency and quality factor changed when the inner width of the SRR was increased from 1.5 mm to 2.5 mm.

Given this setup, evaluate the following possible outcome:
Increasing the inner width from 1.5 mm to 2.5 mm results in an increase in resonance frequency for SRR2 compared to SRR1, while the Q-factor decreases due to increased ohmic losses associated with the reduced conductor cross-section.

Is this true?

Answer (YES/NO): NO